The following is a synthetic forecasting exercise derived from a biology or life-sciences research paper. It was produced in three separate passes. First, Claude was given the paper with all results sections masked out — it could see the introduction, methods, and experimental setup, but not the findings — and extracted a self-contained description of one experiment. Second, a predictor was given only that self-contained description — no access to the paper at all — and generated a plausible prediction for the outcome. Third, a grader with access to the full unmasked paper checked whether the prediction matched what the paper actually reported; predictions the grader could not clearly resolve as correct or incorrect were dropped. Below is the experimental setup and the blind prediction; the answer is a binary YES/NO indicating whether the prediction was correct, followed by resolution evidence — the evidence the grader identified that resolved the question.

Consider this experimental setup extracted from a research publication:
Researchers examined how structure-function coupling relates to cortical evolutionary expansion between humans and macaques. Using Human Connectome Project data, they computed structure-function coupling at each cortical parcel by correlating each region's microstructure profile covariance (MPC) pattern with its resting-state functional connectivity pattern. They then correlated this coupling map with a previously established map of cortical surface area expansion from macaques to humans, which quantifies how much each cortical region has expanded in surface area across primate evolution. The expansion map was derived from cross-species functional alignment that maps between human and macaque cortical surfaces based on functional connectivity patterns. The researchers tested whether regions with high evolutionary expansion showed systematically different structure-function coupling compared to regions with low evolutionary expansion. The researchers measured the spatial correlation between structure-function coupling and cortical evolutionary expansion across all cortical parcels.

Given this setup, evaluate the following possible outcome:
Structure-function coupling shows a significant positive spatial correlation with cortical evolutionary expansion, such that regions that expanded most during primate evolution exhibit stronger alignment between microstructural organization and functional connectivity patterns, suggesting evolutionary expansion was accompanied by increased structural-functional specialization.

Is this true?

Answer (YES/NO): NO